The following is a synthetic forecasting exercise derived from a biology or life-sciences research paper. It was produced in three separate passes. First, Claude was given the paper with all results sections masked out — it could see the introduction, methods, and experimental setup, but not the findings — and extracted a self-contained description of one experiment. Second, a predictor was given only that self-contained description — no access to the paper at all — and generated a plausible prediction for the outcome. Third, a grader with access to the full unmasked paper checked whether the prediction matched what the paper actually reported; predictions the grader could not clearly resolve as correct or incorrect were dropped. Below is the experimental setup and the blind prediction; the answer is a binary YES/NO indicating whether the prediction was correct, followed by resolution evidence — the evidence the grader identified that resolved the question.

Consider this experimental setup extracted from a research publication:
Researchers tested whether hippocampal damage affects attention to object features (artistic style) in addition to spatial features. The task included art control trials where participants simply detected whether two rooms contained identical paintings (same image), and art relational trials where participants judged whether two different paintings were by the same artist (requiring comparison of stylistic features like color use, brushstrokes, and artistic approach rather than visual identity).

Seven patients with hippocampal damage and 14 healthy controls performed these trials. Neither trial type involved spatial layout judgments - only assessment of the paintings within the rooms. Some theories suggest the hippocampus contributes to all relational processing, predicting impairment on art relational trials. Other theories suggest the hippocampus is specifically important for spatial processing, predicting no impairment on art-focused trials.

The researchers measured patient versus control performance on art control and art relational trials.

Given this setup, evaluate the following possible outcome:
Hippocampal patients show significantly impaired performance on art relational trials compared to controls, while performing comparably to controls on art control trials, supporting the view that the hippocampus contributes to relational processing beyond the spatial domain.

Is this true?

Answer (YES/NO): NO